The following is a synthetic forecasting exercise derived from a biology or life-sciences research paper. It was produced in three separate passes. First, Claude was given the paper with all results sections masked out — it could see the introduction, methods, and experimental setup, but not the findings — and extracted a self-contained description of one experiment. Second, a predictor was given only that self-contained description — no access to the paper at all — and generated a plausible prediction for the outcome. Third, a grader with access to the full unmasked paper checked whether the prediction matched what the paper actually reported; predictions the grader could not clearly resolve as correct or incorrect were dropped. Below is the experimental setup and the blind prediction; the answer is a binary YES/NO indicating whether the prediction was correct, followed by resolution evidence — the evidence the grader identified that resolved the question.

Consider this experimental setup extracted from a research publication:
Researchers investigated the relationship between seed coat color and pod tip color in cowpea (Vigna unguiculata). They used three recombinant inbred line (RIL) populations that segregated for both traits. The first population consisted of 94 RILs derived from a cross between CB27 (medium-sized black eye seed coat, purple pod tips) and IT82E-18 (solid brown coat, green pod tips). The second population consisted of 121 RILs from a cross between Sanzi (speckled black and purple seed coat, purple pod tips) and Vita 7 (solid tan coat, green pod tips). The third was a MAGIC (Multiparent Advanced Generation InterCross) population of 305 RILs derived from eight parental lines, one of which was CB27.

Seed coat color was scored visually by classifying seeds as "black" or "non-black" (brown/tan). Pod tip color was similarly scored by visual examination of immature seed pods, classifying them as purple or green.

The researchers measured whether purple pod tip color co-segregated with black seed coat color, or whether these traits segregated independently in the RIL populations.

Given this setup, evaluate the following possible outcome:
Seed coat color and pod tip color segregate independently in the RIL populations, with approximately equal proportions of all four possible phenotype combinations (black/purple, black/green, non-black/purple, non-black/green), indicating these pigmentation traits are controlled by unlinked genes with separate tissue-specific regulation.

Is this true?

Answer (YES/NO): NO